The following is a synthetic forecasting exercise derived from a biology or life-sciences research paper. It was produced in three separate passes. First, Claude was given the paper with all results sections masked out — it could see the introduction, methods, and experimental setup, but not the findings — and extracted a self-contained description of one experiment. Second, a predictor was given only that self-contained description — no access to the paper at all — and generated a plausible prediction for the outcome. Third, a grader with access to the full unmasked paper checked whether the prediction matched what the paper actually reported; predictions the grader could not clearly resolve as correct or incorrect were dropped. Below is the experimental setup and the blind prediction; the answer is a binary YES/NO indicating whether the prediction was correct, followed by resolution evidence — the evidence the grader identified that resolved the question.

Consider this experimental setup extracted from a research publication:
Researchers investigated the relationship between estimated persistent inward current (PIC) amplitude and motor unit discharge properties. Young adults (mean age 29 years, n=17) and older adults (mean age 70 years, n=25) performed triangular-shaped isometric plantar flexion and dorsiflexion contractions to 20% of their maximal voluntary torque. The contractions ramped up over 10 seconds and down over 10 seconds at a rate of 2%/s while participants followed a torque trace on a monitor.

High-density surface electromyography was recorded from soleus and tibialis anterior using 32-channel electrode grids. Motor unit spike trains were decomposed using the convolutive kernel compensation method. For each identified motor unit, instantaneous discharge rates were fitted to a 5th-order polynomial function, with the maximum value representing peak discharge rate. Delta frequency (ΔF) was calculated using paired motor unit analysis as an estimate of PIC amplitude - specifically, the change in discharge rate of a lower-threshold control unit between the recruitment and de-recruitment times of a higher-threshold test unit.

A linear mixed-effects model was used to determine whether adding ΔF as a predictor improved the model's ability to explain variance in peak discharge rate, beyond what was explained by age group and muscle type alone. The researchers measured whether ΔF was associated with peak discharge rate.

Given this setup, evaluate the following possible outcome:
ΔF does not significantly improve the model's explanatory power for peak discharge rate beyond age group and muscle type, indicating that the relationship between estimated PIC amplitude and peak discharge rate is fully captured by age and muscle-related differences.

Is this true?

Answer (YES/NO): NO